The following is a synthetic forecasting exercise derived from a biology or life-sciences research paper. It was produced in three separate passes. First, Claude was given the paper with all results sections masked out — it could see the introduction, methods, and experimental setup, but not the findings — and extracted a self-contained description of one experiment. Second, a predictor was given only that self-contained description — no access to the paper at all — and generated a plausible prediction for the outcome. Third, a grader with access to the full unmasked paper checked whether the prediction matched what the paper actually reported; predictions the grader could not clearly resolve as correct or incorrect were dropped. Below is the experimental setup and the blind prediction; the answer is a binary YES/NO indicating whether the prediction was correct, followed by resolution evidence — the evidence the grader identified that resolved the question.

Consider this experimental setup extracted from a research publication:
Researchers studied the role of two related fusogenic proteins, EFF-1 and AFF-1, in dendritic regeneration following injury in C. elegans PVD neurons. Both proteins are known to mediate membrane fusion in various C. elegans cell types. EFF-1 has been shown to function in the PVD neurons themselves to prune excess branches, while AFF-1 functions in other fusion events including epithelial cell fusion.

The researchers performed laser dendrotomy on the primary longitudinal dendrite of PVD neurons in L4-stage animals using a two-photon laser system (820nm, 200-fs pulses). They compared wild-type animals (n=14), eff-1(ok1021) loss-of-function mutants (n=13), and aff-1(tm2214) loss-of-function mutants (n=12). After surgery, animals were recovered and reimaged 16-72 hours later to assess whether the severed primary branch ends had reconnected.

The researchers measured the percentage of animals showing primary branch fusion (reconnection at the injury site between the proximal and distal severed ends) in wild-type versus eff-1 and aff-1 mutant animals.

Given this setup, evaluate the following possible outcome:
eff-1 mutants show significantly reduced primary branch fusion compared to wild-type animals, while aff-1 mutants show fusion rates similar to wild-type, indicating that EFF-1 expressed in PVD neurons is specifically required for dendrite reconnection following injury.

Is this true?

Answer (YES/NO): NO